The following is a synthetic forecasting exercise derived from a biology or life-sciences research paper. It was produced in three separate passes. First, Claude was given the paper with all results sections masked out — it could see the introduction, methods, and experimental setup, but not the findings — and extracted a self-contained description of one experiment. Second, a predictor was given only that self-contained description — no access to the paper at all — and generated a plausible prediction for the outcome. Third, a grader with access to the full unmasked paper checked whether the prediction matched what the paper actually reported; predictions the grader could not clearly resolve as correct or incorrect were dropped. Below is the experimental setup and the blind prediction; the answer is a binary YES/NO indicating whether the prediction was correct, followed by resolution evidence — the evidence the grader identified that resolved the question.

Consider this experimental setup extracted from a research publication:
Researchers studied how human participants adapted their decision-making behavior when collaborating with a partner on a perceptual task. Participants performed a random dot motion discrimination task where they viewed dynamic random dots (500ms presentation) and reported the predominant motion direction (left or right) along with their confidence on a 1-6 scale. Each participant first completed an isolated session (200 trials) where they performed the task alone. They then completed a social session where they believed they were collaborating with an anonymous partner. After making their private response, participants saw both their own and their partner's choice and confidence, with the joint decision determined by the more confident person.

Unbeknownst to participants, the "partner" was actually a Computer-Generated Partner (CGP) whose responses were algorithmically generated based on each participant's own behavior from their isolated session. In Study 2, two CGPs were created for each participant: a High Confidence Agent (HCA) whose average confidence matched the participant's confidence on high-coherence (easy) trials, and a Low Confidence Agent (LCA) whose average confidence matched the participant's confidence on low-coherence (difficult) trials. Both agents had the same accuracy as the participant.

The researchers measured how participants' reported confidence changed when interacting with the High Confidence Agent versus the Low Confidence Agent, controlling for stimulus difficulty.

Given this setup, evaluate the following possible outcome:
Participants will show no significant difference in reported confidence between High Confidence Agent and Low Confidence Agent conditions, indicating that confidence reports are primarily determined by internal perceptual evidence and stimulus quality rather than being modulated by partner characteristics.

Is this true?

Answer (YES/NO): NO